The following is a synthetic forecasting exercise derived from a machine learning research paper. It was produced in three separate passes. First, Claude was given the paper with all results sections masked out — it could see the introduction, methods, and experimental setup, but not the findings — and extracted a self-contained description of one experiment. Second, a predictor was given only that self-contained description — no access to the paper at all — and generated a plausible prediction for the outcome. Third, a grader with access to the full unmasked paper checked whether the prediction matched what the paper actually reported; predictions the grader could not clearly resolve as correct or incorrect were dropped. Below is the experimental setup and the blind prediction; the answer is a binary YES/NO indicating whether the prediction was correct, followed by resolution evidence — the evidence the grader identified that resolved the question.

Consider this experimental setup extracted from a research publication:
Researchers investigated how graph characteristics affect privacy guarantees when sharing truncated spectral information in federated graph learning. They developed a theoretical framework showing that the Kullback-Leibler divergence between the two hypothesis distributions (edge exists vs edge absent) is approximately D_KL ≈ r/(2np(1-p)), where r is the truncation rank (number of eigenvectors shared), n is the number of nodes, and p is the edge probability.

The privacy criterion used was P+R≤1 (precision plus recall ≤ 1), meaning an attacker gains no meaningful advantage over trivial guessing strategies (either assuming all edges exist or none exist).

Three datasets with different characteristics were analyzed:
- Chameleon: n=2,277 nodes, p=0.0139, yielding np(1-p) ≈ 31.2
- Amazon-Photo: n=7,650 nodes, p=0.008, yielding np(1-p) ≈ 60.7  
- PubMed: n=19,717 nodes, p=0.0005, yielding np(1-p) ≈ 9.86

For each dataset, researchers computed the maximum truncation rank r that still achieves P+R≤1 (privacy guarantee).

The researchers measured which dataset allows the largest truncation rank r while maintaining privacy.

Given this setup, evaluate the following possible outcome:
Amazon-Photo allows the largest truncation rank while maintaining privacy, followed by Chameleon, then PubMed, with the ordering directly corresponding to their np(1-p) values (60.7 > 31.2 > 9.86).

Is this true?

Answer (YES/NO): YES